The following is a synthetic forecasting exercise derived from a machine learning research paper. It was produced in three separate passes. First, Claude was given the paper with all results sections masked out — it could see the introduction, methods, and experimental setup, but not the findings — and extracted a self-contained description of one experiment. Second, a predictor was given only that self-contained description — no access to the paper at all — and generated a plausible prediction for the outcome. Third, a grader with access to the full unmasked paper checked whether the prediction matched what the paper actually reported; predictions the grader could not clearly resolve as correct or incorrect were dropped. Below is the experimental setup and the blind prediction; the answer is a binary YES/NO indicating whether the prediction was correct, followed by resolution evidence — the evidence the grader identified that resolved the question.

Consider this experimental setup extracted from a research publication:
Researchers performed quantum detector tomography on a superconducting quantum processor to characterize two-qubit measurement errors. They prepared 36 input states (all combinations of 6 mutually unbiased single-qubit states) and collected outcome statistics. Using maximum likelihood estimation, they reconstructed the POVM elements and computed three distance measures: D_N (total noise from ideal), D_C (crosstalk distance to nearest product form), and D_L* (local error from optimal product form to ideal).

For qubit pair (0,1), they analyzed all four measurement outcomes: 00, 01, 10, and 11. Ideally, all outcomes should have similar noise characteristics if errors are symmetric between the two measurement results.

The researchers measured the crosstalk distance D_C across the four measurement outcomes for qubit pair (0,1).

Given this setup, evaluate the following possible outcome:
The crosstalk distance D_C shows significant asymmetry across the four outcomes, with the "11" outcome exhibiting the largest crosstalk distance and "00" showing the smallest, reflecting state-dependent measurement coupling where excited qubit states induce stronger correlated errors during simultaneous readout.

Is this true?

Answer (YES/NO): NO